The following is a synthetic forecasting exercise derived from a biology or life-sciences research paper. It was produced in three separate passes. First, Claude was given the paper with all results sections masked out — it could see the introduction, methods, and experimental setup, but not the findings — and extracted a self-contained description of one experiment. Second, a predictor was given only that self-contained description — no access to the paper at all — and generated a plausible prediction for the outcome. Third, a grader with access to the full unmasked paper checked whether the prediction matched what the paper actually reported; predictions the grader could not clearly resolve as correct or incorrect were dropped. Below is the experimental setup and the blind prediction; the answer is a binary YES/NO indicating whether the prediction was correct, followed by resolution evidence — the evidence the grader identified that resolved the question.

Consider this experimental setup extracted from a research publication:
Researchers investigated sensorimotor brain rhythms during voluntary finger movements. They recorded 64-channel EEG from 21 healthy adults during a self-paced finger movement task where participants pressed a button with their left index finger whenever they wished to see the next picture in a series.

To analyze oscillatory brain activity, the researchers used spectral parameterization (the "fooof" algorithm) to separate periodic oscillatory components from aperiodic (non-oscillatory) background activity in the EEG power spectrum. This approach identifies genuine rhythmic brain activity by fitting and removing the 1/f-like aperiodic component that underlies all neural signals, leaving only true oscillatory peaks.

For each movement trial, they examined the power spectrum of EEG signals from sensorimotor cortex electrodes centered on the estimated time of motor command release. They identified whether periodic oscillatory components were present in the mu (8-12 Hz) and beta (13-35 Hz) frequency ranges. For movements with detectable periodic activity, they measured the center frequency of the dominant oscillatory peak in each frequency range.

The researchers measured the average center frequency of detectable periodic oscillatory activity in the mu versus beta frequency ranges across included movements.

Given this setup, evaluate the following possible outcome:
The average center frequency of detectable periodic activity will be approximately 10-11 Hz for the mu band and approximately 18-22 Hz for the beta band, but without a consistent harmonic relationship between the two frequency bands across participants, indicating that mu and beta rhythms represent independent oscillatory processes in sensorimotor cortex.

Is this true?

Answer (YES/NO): NO